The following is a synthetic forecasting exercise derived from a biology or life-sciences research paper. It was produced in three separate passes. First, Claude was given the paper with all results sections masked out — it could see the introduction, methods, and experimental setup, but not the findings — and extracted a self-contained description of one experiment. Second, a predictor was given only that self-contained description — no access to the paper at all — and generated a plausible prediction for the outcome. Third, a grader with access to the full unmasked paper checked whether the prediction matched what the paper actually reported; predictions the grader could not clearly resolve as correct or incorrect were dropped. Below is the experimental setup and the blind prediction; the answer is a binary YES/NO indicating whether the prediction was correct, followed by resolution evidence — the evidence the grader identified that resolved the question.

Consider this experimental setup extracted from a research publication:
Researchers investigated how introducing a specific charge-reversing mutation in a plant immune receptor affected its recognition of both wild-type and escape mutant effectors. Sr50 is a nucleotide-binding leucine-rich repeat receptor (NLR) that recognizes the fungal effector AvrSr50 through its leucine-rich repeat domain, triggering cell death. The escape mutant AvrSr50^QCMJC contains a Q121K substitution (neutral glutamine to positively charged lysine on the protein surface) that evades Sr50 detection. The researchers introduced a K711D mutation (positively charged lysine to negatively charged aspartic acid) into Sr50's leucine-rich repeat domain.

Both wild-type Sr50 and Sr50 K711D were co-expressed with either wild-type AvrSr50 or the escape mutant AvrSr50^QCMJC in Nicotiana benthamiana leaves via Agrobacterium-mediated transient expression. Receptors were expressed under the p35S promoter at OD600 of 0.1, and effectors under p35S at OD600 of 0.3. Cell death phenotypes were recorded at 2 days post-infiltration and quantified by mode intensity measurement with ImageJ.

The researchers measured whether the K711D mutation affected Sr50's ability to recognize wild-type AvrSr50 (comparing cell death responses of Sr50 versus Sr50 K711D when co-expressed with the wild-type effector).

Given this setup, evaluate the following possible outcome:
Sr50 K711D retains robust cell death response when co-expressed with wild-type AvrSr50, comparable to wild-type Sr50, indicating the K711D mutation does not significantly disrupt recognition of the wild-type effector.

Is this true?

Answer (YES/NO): YES